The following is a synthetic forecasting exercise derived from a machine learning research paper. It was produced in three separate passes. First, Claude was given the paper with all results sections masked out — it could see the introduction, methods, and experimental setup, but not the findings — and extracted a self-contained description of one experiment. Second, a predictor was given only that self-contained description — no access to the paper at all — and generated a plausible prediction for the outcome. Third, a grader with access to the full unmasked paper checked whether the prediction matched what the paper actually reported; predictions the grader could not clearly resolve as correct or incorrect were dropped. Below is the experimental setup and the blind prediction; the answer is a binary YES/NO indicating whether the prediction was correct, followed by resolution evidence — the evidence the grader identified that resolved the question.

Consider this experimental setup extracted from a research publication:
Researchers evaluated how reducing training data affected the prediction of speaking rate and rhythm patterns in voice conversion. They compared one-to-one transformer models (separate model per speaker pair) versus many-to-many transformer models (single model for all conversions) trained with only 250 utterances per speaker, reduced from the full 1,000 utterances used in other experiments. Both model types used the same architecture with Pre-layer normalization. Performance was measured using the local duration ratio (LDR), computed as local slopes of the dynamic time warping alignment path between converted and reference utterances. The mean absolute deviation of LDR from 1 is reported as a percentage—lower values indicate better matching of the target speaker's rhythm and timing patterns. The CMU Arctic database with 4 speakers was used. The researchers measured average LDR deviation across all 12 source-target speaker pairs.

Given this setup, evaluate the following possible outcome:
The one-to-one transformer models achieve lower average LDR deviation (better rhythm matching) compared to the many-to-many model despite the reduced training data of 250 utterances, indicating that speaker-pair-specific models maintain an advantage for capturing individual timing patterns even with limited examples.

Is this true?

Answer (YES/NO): NO